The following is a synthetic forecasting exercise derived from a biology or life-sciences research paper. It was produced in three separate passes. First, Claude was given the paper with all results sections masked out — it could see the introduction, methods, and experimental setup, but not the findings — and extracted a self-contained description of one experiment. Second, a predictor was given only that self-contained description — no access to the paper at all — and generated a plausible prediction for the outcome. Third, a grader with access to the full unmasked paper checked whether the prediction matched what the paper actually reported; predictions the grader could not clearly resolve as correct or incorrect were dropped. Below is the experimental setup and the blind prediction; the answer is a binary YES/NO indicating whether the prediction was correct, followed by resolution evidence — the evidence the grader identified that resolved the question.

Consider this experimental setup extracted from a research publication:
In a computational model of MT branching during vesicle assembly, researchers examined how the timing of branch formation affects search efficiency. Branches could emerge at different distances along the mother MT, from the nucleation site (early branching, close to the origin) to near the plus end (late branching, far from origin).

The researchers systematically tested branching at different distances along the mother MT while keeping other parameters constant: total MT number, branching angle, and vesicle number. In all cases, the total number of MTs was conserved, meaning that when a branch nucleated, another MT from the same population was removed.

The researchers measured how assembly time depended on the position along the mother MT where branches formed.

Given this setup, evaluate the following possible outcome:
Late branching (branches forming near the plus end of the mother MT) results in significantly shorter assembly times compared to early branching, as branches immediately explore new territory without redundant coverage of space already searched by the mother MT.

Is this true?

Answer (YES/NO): NO